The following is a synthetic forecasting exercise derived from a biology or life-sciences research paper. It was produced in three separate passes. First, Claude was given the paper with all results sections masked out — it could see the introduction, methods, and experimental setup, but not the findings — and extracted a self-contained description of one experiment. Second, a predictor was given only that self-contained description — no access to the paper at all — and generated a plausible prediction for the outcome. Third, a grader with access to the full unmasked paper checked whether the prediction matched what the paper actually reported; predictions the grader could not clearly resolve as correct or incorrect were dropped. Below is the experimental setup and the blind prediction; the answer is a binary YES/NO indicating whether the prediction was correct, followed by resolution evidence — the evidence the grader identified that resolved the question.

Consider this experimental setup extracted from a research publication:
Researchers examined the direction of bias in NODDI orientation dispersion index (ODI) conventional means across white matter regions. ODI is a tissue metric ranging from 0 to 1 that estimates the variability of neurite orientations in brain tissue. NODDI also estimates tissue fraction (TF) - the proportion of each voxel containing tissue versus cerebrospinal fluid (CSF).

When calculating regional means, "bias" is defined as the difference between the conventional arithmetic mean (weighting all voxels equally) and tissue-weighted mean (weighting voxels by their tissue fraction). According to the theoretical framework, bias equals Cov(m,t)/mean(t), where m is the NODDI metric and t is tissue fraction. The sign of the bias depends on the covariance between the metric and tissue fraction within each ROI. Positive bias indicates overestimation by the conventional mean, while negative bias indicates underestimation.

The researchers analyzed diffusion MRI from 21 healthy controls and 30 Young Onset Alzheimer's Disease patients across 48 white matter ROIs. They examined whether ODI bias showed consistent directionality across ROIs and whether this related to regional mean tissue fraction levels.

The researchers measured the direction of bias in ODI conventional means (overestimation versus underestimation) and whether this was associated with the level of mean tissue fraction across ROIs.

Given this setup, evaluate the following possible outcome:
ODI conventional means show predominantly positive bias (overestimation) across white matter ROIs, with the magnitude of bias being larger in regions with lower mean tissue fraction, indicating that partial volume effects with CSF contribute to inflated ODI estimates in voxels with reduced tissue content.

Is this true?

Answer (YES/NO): YES